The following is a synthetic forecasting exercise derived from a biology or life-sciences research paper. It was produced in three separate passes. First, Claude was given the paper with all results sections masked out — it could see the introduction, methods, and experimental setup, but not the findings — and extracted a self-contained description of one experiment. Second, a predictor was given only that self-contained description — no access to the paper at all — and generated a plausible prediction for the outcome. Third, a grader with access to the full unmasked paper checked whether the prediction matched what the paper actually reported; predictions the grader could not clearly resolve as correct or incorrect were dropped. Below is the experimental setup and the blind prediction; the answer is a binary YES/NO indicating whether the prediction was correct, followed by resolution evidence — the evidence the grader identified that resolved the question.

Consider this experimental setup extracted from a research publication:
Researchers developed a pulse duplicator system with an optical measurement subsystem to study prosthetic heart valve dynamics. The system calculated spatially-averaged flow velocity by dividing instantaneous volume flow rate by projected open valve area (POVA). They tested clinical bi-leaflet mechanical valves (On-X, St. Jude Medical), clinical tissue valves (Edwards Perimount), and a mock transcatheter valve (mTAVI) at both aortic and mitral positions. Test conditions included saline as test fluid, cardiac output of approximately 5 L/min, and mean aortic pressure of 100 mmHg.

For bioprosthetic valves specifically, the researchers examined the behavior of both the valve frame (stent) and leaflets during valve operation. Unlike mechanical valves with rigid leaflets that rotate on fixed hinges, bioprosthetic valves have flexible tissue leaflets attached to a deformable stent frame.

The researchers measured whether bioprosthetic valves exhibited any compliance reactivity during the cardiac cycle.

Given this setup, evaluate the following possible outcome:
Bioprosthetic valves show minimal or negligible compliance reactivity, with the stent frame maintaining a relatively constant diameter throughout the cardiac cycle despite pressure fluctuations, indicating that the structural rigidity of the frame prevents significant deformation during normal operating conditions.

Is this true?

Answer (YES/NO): NO